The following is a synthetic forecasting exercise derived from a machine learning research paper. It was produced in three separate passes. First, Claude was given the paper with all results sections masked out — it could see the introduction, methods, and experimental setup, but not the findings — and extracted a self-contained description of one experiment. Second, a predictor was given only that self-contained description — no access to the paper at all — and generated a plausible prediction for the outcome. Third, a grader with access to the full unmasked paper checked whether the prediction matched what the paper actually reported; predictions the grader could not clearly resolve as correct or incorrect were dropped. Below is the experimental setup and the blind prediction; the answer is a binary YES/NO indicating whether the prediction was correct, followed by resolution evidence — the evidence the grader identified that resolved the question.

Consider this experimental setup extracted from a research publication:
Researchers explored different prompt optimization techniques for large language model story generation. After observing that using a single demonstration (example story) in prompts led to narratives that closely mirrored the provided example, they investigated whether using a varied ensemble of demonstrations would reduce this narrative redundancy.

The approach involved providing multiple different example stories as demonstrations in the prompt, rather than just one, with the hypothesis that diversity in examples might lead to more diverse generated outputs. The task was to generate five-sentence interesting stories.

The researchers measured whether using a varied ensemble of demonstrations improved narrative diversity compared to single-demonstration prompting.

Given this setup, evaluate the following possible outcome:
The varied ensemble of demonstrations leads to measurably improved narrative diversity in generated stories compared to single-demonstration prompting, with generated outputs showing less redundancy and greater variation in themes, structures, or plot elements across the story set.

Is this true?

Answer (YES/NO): NO